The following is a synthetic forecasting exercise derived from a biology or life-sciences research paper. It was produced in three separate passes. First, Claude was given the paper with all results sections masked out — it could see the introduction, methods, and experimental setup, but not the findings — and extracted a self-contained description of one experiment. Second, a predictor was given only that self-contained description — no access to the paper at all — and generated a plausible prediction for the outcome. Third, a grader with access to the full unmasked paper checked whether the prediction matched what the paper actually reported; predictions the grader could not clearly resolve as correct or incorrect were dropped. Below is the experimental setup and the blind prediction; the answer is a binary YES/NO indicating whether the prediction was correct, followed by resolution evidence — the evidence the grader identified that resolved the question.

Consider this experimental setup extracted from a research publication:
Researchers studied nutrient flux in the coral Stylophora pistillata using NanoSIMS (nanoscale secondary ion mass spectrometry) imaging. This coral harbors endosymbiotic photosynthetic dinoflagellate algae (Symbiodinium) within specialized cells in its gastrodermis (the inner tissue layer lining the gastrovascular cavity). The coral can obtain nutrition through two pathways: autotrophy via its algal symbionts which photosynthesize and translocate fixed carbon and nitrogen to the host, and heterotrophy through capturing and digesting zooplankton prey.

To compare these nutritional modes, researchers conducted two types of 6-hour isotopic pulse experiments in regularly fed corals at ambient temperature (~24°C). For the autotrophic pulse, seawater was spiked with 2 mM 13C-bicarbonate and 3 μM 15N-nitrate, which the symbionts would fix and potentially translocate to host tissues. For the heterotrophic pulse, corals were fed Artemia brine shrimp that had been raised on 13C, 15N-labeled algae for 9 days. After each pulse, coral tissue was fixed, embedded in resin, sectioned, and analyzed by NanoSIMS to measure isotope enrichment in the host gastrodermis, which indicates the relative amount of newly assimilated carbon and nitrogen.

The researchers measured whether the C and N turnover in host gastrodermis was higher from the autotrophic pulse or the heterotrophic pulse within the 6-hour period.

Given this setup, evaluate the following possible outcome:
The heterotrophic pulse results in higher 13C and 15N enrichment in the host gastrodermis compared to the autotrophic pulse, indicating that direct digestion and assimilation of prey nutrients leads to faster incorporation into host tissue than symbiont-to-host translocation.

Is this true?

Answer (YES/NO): YES